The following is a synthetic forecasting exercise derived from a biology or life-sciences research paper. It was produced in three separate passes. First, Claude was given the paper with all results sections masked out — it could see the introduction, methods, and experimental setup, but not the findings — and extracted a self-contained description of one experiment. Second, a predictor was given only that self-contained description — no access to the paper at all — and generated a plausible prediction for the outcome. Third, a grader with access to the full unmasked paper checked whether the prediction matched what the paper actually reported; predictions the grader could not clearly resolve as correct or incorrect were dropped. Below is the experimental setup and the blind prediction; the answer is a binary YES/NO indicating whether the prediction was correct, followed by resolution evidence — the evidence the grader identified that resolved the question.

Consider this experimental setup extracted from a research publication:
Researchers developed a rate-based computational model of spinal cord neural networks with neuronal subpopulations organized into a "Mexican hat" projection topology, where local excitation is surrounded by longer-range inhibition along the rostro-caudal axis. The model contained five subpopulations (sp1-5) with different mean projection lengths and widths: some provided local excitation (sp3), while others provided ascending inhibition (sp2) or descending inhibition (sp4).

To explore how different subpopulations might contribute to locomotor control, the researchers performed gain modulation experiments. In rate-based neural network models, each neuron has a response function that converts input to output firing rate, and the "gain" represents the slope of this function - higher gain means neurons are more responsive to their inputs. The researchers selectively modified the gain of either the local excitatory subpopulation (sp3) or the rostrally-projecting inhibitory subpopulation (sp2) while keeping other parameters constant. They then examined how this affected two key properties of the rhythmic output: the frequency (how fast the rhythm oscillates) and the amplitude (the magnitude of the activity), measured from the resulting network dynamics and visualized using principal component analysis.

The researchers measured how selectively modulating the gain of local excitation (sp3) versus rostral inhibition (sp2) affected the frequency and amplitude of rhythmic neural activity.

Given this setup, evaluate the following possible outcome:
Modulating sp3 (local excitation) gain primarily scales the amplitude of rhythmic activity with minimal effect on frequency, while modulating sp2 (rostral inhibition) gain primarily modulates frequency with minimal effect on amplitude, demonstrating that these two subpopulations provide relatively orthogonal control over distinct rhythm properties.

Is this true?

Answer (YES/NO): YES